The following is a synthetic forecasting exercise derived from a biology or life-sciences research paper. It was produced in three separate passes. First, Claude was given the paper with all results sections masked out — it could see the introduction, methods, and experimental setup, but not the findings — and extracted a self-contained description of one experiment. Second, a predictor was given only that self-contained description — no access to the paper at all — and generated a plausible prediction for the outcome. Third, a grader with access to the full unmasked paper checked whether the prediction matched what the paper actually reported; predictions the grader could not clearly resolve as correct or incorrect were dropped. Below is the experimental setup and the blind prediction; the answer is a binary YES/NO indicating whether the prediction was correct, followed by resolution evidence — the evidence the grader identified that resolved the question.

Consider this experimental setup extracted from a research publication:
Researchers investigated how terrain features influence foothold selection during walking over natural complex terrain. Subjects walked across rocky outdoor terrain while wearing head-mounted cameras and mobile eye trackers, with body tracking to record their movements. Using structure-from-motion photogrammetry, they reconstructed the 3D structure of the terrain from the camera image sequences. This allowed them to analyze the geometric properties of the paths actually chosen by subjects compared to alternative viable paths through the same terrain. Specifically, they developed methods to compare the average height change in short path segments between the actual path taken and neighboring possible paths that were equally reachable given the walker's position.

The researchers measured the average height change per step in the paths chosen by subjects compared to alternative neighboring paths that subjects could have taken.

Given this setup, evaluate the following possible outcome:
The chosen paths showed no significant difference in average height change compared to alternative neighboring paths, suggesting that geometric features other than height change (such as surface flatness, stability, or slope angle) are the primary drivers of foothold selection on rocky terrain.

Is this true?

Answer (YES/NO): NO